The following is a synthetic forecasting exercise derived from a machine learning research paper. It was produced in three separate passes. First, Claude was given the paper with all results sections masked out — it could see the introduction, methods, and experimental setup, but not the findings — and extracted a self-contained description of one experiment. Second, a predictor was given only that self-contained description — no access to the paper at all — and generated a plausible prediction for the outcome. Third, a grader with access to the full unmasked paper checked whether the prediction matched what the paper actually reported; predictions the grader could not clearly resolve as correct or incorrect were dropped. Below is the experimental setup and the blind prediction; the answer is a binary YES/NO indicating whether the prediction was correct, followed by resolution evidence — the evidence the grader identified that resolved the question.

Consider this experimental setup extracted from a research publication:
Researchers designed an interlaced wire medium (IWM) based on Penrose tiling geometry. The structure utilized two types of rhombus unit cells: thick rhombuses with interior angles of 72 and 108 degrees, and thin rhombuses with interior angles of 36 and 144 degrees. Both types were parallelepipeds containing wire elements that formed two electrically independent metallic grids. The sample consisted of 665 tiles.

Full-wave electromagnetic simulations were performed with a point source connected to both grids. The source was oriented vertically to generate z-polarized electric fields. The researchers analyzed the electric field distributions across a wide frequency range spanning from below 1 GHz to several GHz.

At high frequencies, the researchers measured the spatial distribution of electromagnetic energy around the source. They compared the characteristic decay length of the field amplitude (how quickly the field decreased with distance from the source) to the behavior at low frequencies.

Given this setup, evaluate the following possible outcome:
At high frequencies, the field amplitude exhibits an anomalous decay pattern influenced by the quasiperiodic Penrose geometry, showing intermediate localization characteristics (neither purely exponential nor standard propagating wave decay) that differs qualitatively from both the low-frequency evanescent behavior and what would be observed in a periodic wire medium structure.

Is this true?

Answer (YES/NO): NO